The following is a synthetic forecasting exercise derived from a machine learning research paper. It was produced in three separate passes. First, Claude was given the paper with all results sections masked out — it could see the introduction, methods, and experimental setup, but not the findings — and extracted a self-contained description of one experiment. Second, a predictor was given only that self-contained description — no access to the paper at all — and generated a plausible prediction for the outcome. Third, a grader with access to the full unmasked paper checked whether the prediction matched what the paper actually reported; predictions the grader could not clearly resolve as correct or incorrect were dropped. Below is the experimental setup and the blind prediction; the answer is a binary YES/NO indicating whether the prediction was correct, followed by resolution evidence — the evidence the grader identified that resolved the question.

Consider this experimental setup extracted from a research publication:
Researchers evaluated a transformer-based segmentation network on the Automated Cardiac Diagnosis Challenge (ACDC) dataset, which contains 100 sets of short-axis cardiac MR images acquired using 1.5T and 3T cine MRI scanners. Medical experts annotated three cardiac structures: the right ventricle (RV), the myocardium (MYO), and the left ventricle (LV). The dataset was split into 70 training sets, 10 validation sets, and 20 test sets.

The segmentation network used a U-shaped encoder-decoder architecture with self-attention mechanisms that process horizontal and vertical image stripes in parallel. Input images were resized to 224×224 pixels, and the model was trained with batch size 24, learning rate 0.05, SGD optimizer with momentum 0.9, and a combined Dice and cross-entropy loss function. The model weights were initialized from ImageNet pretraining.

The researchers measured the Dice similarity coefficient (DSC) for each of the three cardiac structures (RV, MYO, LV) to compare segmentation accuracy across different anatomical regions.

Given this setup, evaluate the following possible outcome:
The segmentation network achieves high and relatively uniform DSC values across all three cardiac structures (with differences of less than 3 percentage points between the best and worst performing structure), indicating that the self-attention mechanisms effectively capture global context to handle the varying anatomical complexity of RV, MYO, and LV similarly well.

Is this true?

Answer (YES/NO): NO